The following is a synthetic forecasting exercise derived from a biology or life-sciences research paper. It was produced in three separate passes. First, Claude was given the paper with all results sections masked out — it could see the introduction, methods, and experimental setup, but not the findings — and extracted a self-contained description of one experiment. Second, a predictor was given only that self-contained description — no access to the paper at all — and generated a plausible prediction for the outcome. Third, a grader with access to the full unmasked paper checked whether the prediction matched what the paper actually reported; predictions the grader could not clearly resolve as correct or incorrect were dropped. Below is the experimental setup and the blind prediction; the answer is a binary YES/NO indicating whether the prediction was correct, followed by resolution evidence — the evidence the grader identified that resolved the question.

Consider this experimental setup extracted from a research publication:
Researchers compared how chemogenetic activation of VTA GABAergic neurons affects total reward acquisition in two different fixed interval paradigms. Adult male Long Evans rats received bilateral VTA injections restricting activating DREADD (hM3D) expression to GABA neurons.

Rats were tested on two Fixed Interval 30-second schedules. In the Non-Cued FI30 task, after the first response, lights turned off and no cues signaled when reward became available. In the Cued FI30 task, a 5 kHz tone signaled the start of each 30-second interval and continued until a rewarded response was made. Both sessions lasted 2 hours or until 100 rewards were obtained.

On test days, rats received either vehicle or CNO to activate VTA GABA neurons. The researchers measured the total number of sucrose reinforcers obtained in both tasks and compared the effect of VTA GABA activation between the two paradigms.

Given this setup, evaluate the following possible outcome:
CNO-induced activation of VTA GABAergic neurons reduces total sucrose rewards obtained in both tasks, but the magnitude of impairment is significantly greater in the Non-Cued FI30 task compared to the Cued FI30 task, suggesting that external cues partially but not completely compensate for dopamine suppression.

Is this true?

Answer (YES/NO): NO